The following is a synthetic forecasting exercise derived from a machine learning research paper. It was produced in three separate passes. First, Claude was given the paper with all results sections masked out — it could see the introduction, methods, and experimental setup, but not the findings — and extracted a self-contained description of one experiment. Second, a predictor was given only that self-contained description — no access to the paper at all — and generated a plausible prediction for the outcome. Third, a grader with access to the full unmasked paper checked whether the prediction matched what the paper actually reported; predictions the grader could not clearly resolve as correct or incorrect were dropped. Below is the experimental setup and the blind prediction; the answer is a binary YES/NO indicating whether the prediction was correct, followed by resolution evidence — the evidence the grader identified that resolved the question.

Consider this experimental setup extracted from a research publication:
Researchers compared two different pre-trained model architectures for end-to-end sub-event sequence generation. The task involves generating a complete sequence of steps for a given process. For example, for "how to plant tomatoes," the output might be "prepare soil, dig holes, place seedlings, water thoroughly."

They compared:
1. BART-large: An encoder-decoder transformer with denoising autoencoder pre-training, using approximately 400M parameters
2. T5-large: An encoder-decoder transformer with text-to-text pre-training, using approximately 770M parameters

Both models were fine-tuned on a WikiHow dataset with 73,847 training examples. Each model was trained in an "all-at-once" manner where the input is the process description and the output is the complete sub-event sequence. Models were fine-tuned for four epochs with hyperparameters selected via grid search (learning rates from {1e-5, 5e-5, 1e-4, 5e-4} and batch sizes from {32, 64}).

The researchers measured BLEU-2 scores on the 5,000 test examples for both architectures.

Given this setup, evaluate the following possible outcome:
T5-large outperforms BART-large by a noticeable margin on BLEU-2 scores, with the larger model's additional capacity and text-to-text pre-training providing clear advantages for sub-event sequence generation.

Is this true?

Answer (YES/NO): YES